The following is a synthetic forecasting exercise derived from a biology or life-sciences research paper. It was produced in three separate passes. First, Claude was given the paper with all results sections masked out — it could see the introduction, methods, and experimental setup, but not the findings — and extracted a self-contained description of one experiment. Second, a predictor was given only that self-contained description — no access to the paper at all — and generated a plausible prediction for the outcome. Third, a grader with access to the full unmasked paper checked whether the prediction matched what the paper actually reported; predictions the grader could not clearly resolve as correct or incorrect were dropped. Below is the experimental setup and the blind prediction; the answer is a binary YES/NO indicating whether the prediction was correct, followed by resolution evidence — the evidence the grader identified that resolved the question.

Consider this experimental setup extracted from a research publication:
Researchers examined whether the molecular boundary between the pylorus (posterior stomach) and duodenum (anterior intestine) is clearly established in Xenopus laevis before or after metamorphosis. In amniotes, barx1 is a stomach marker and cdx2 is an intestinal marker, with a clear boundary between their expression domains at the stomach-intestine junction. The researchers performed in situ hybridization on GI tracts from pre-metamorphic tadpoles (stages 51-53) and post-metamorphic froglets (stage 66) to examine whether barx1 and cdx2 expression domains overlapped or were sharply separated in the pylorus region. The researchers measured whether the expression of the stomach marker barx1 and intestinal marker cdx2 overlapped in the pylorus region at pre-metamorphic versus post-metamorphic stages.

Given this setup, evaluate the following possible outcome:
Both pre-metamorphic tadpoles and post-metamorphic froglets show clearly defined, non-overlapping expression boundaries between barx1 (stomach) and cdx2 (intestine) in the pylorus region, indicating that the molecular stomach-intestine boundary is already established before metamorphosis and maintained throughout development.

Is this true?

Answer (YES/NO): NO